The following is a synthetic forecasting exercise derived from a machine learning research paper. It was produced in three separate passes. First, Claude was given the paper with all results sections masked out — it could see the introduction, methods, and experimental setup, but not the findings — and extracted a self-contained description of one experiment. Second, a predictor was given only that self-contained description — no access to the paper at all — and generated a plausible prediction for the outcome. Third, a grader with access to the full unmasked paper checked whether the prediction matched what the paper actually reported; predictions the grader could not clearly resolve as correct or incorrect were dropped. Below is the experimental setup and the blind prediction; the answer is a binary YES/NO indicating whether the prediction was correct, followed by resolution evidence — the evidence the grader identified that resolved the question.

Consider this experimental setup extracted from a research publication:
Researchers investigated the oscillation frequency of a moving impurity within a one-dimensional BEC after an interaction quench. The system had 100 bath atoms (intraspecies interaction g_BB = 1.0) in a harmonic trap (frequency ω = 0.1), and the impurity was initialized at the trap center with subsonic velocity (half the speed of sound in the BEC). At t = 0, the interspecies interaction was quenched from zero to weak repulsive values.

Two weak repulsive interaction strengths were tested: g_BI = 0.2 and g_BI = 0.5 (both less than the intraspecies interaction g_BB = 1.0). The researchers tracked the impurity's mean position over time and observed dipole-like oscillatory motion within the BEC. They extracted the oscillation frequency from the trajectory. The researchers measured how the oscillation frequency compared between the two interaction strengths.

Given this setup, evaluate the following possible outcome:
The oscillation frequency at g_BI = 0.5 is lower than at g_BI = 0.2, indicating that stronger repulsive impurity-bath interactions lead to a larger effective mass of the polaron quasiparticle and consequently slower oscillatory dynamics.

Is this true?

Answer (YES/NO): YES